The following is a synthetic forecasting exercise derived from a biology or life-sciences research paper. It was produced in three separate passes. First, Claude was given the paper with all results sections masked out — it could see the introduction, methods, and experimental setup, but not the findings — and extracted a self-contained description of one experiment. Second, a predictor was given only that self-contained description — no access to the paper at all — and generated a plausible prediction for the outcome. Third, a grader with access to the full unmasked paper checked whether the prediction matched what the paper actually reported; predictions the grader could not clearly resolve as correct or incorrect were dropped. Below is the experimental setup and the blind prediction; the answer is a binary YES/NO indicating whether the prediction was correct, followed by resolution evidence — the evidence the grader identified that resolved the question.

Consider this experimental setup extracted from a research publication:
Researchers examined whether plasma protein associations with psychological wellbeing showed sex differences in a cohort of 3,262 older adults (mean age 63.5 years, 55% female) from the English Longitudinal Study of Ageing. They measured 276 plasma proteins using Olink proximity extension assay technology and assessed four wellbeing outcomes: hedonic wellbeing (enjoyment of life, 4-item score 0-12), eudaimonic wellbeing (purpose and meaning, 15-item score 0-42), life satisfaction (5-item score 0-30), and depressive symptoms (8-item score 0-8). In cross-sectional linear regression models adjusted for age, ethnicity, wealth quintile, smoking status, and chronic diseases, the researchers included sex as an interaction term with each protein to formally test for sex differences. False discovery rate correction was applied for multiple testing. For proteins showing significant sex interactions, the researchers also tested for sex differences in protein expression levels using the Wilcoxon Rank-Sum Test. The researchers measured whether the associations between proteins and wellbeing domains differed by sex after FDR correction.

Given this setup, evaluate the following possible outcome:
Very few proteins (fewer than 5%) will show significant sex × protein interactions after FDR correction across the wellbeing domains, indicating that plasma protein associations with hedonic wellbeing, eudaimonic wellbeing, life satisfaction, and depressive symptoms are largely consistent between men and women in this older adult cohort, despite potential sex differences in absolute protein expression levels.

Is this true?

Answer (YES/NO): YES